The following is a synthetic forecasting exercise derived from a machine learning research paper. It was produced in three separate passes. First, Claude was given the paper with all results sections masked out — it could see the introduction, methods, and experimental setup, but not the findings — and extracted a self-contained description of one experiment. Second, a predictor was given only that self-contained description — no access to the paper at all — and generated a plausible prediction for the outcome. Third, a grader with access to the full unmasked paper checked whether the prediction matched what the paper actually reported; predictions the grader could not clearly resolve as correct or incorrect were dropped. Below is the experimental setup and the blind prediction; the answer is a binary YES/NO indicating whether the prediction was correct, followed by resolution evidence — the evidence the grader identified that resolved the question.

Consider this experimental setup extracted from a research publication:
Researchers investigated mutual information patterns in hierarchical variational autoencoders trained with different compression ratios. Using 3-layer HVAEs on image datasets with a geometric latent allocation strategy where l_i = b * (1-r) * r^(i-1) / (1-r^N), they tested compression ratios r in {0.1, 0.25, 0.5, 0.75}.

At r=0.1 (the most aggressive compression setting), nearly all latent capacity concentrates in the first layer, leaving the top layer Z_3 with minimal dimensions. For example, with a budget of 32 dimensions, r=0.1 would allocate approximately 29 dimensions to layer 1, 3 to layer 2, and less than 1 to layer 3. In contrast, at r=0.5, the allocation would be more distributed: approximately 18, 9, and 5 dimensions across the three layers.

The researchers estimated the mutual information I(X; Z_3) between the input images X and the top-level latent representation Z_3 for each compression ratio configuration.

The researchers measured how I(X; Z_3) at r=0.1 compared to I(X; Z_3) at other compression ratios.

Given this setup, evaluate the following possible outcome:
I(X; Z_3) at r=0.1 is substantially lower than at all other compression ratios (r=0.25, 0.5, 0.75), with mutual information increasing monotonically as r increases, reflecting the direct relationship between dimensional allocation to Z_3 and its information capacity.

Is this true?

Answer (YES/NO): YES